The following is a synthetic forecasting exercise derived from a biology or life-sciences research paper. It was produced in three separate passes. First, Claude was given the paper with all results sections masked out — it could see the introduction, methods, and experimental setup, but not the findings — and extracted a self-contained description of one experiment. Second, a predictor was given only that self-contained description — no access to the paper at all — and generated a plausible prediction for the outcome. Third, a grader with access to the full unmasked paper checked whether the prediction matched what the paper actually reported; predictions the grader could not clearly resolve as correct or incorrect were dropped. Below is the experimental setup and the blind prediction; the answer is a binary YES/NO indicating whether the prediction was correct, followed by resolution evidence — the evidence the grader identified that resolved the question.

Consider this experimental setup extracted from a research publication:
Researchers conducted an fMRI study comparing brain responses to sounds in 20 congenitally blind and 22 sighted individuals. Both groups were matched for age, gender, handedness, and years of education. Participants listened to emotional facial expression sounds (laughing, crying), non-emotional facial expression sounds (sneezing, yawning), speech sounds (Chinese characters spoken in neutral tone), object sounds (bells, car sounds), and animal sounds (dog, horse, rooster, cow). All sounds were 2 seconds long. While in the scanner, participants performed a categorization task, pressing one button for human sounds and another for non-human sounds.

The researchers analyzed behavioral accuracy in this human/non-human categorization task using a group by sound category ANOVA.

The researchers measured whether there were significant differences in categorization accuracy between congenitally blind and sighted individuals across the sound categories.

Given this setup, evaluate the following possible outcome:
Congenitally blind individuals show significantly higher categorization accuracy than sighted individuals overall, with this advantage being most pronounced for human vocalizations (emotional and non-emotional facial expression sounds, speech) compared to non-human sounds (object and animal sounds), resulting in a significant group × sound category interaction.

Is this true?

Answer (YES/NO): NO